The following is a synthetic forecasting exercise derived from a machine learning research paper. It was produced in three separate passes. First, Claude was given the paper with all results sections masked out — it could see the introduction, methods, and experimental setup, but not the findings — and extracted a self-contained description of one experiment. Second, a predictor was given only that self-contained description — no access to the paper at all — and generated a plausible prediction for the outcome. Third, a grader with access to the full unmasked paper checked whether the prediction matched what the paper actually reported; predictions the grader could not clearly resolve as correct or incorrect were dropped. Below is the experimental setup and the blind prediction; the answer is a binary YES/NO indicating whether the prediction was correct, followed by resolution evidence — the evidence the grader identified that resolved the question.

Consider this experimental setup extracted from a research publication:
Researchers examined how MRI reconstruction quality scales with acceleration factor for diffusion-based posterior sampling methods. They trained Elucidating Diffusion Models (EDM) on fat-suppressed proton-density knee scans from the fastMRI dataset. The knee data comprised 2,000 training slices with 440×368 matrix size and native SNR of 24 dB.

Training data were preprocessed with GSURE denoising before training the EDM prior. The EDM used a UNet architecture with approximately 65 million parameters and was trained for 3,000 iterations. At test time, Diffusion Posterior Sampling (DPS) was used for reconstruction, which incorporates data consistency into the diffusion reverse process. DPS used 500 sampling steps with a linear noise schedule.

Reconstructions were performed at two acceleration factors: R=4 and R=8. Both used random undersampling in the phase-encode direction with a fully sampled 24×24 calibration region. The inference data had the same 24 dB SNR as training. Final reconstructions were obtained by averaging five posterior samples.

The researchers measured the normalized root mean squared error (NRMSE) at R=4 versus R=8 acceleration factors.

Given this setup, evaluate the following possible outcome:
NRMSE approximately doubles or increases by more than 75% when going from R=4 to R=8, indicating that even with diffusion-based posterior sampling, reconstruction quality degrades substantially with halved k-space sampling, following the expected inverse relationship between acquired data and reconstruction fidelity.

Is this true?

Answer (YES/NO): NO